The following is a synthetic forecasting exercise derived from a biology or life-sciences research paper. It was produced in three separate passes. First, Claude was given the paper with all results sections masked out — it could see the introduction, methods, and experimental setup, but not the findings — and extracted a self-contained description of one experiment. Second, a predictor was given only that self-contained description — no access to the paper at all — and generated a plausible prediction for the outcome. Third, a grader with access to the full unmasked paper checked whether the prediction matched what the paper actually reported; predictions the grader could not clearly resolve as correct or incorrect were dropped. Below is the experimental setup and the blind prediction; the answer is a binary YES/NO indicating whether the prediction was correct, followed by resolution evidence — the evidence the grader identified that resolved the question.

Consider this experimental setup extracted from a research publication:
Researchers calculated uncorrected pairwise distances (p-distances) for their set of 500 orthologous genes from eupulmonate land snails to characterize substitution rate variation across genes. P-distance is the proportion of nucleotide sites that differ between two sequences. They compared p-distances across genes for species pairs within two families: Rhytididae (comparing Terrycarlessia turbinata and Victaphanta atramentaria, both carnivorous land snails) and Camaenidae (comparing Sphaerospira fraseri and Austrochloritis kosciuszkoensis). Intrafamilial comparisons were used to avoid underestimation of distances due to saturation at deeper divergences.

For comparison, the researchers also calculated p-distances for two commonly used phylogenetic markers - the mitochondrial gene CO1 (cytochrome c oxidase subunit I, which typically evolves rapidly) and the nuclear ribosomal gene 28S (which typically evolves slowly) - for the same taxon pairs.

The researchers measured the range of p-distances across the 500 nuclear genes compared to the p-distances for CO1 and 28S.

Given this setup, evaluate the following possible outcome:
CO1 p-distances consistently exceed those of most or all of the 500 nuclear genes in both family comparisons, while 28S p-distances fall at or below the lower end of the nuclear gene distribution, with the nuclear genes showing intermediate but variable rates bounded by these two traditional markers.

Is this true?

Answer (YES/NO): YES